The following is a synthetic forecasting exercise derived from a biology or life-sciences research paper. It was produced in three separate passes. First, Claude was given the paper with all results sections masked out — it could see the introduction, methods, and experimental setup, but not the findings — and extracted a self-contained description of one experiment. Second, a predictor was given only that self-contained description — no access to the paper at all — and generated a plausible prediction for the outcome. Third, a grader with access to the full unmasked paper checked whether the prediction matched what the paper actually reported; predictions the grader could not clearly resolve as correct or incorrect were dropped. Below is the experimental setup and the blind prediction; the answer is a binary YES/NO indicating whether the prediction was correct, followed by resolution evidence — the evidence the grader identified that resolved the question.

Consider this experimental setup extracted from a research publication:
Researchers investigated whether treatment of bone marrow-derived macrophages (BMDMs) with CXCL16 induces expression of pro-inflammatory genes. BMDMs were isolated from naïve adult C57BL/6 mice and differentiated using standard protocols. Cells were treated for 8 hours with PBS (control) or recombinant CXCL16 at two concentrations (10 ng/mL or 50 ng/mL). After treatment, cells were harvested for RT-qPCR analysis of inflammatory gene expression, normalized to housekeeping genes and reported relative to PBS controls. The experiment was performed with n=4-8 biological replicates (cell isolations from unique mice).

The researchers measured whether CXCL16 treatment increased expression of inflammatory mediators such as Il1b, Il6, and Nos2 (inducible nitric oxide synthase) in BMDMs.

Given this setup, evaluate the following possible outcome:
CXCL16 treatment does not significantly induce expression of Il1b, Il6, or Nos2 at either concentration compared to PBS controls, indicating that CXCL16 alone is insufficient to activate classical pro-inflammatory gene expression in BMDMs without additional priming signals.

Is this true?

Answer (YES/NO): NO